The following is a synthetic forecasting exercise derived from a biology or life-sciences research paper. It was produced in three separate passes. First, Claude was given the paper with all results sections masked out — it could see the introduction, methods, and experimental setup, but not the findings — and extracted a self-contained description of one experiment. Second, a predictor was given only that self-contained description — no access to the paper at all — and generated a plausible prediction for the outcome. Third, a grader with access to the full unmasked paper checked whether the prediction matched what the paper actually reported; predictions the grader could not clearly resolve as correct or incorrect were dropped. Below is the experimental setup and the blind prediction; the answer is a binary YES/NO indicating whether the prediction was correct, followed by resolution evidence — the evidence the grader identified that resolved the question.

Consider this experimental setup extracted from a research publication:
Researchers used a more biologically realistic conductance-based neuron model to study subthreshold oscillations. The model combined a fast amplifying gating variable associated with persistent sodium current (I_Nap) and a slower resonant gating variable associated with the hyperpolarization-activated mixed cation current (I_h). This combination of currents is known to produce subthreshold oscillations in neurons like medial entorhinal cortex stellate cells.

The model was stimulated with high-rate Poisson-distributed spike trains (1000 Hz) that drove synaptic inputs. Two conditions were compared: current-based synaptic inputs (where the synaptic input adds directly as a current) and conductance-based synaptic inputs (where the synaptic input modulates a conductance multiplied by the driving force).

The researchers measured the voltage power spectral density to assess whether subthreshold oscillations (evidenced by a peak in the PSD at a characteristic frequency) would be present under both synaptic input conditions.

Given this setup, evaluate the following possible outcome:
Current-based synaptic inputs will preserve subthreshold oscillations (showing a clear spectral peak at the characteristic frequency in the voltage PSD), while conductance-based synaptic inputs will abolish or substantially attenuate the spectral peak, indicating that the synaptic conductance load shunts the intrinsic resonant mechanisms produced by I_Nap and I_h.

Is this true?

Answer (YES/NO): YES